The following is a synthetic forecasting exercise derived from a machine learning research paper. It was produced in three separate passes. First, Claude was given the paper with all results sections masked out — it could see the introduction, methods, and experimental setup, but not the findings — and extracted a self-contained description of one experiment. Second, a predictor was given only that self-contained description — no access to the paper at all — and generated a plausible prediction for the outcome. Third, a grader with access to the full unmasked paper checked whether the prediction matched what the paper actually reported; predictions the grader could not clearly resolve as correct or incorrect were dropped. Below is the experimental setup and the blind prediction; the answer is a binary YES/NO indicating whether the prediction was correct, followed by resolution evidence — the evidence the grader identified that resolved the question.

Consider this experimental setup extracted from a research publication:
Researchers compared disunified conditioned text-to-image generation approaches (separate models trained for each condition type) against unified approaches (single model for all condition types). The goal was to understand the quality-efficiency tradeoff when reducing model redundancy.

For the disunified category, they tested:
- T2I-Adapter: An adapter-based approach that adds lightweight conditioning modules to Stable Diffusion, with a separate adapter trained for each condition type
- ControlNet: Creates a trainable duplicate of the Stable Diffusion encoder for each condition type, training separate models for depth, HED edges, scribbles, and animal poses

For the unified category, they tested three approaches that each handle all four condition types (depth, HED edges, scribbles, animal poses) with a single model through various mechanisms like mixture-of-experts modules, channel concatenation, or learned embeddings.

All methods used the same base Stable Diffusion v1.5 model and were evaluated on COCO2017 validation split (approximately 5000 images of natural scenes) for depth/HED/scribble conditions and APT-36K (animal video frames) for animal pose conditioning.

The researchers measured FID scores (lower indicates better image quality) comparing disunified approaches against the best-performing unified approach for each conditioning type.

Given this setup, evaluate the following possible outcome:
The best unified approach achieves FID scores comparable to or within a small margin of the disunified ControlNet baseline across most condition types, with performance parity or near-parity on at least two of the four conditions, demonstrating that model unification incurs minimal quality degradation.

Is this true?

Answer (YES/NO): YES